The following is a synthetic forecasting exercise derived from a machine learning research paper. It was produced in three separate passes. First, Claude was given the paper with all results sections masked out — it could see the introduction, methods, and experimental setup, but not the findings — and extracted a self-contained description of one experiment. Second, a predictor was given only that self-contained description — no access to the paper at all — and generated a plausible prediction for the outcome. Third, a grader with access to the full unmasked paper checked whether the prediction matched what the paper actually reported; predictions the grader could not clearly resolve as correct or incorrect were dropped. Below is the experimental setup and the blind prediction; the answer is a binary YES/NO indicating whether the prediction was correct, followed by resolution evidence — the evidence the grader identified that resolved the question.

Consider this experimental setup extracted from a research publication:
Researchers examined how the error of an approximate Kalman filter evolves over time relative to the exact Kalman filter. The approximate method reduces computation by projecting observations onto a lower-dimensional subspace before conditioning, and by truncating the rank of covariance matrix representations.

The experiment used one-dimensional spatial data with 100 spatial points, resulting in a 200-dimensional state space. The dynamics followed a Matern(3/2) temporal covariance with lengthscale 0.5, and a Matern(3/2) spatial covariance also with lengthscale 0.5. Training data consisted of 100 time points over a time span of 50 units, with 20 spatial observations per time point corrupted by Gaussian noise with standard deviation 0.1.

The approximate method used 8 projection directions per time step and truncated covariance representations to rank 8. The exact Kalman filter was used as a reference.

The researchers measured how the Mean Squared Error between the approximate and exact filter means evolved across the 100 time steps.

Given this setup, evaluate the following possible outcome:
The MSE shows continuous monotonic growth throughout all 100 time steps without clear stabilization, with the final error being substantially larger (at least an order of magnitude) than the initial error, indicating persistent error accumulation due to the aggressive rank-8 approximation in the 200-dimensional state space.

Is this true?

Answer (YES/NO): NO